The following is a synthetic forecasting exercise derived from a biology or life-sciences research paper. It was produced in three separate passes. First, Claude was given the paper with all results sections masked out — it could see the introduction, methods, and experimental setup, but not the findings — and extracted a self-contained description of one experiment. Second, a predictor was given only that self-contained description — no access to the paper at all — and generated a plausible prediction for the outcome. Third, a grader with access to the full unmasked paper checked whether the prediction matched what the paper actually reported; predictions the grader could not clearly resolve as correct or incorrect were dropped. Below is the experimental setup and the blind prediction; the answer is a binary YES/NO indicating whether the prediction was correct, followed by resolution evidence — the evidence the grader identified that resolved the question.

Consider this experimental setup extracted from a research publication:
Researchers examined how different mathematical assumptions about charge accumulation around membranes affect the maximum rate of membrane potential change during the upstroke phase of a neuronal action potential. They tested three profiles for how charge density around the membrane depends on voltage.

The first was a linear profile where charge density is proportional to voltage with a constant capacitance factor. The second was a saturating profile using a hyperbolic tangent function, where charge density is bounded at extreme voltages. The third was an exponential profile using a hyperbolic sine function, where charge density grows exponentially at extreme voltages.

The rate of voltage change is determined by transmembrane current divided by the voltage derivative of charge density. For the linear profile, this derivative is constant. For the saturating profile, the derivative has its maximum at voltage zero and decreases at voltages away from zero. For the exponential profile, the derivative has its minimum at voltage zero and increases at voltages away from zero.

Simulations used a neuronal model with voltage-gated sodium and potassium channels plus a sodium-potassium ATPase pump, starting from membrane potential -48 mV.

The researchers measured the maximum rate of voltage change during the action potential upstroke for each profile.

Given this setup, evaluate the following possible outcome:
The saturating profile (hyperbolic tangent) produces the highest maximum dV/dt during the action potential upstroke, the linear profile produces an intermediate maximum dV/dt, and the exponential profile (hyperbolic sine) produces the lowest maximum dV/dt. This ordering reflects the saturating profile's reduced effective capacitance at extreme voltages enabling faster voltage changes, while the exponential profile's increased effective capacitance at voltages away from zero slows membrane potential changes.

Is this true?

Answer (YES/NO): YES